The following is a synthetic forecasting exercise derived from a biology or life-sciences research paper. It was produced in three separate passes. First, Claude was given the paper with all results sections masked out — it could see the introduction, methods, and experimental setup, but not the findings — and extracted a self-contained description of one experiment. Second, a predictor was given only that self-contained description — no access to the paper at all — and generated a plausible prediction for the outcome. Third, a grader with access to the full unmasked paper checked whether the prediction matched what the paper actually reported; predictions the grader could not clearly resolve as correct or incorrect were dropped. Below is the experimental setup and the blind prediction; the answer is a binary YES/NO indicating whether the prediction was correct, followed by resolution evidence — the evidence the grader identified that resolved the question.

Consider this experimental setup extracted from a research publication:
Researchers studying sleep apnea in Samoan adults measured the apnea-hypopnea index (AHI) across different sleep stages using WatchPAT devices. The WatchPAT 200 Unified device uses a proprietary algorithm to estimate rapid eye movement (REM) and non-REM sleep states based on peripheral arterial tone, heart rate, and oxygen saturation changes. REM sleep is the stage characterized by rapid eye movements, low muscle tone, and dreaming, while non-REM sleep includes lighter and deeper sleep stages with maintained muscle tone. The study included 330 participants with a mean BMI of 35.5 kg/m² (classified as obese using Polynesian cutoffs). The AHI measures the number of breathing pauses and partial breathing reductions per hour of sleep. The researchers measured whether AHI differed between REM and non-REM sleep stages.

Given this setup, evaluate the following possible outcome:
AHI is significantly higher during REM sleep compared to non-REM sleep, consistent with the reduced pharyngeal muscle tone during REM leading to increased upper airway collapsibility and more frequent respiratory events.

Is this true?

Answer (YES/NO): YES